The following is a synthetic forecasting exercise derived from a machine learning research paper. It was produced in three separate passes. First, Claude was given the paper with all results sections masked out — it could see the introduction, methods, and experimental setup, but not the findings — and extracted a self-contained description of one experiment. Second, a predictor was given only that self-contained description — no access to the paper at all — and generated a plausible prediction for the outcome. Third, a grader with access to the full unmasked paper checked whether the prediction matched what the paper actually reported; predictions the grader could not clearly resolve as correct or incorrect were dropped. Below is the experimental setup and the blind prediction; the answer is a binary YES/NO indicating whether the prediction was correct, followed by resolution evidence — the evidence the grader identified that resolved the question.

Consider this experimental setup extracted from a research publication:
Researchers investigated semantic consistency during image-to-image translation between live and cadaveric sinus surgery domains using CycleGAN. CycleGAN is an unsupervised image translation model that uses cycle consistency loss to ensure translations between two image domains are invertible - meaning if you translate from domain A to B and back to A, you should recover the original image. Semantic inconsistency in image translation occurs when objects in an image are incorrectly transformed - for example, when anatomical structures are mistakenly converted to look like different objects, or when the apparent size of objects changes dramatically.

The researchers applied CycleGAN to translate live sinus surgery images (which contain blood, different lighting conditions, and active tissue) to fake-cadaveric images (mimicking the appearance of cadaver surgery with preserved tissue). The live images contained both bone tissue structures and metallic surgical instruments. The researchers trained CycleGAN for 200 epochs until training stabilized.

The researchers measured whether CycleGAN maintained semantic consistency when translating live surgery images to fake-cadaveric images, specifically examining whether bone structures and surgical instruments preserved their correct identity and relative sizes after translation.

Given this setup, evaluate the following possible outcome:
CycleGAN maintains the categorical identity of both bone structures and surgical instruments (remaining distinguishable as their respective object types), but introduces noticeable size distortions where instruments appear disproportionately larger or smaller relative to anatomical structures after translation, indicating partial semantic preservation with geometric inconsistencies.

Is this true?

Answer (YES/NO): NO